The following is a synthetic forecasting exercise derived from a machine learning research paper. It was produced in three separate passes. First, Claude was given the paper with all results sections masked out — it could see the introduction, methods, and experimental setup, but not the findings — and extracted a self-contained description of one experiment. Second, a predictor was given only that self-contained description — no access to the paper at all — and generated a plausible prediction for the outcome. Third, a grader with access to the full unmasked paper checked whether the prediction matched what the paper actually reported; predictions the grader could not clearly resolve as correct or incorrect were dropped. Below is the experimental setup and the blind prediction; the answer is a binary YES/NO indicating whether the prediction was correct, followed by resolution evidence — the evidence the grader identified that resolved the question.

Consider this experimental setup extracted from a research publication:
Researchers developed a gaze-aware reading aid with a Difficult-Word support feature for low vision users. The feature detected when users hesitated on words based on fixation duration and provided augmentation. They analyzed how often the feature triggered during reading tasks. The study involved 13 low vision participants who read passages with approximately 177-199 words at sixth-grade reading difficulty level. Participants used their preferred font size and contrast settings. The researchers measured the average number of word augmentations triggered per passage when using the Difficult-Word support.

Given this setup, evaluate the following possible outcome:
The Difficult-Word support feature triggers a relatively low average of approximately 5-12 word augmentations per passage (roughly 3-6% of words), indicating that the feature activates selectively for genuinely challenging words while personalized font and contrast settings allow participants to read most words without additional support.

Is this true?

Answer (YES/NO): NO